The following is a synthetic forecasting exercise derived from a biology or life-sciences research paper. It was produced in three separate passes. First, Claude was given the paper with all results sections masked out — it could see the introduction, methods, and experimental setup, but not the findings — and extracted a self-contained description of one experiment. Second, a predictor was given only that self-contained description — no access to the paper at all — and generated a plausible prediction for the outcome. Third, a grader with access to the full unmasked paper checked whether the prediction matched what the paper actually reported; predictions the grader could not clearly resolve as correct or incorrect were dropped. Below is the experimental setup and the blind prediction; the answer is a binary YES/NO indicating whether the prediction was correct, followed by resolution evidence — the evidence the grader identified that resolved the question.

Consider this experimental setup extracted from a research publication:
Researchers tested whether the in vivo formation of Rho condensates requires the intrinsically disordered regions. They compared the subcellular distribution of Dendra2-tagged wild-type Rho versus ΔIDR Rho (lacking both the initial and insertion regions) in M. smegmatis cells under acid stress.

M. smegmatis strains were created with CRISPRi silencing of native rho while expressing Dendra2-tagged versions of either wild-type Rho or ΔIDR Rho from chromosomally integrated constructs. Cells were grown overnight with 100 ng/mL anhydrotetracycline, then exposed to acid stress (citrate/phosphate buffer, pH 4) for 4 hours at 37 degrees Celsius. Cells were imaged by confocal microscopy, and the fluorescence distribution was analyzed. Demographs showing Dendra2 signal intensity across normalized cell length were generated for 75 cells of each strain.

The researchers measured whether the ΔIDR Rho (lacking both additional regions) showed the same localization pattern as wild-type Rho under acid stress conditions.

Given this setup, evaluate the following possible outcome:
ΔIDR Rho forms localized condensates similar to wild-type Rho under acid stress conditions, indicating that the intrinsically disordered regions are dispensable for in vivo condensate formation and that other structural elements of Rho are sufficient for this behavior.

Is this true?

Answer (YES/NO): NO